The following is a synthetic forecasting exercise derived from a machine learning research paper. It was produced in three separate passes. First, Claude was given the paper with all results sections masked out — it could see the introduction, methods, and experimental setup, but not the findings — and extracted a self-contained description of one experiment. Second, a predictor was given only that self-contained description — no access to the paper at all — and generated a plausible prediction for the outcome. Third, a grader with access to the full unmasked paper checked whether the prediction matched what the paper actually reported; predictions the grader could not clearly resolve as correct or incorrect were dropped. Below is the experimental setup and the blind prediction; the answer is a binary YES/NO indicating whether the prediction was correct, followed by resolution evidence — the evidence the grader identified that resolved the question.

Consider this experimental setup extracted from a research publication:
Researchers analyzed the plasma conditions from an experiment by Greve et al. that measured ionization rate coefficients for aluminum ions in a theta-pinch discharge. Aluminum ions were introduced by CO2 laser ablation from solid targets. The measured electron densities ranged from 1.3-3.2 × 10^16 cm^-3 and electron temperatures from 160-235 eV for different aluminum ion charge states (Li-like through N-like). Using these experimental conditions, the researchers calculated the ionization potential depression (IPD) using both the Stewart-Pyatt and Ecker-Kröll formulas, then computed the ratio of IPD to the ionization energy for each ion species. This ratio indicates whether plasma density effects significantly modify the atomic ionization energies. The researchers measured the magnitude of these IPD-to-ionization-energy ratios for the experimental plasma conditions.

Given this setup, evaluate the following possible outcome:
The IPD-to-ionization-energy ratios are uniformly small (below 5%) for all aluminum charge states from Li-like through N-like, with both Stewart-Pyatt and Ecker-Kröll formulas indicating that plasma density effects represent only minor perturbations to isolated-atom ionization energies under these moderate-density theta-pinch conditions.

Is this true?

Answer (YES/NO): YES